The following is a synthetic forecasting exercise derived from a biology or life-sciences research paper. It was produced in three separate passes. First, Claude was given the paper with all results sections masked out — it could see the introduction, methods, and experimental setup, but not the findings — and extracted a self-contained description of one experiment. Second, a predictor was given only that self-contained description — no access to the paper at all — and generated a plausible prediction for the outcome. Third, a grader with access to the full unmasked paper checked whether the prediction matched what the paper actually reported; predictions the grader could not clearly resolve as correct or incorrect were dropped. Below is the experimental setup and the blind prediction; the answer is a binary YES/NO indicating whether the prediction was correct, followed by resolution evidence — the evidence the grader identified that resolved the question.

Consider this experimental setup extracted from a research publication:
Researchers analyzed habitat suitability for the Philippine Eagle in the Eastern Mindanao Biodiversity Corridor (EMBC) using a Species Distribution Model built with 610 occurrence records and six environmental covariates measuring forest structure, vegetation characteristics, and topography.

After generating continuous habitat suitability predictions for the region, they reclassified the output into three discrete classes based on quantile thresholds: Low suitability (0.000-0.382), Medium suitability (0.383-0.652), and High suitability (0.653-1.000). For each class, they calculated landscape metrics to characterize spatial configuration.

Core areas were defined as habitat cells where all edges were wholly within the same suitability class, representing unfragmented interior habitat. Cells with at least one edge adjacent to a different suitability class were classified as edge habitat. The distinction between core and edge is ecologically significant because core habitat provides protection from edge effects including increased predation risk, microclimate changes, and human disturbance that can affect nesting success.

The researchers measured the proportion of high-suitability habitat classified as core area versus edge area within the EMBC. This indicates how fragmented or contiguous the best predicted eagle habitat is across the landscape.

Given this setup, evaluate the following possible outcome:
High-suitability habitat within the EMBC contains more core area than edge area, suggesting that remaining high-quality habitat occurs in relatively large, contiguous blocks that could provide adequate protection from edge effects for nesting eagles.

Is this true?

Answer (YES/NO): NO